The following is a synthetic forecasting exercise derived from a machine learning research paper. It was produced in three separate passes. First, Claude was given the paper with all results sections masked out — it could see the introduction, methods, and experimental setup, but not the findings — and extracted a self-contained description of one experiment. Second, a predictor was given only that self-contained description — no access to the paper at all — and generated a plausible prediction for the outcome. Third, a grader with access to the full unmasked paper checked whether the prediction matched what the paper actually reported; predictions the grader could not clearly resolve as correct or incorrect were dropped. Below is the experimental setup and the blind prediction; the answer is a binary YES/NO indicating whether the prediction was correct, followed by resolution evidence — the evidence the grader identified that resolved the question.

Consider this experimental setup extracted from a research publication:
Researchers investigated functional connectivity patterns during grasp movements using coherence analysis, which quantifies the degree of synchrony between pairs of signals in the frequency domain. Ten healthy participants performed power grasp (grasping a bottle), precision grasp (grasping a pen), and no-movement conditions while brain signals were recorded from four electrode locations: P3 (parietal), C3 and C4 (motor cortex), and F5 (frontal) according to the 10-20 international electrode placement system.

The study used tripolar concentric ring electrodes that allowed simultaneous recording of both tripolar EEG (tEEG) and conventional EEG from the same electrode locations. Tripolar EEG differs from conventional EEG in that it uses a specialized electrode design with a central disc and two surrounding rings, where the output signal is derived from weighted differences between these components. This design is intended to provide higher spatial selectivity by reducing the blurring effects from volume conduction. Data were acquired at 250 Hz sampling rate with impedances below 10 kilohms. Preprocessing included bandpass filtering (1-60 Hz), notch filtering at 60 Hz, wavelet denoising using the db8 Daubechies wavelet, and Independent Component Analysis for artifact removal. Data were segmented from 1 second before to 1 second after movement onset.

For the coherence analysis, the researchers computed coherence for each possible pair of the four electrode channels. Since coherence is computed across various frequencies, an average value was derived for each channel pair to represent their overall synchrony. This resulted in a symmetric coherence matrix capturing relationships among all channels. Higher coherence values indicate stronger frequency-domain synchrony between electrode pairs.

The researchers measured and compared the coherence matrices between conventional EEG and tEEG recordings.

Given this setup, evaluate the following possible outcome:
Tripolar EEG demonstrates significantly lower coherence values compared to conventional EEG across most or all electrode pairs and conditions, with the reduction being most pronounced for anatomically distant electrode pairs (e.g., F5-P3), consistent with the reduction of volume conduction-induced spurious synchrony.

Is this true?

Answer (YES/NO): YES